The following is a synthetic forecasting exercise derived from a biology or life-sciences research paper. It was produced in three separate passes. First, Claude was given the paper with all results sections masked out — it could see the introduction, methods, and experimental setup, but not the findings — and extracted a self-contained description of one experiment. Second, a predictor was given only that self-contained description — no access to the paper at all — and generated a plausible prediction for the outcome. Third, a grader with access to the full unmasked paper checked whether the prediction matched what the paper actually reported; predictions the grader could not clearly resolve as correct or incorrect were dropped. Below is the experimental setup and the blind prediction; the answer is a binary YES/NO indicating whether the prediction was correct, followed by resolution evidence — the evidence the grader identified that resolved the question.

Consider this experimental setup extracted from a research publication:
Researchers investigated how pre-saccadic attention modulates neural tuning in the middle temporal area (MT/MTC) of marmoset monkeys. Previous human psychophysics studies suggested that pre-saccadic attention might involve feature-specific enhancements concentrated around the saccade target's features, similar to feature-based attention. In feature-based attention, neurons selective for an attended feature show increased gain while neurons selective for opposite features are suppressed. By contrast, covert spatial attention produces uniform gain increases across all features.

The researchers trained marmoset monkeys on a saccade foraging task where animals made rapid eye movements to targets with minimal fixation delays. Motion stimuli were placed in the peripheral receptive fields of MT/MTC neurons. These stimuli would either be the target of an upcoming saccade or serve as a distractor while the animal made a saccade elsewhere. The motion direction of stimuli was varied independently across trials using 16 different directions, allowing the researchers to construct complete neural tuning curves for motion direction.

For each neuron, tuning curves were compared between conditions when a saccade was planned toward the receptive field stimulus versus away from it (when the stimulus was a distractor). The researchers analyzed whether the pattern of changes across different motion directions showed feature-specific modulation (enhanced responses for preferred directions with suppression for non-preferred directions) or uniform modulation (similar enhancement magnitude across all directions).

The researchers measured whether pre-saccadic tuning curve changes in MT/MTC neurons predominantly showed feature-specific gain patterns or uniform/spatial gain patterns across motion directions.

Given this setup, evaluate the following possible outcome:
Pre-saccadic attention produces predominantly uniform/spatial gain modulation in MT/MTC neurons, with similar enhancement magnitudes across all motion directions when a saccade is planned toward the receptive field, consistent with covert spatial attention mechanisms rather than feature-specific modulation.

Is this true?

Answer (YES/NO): YES